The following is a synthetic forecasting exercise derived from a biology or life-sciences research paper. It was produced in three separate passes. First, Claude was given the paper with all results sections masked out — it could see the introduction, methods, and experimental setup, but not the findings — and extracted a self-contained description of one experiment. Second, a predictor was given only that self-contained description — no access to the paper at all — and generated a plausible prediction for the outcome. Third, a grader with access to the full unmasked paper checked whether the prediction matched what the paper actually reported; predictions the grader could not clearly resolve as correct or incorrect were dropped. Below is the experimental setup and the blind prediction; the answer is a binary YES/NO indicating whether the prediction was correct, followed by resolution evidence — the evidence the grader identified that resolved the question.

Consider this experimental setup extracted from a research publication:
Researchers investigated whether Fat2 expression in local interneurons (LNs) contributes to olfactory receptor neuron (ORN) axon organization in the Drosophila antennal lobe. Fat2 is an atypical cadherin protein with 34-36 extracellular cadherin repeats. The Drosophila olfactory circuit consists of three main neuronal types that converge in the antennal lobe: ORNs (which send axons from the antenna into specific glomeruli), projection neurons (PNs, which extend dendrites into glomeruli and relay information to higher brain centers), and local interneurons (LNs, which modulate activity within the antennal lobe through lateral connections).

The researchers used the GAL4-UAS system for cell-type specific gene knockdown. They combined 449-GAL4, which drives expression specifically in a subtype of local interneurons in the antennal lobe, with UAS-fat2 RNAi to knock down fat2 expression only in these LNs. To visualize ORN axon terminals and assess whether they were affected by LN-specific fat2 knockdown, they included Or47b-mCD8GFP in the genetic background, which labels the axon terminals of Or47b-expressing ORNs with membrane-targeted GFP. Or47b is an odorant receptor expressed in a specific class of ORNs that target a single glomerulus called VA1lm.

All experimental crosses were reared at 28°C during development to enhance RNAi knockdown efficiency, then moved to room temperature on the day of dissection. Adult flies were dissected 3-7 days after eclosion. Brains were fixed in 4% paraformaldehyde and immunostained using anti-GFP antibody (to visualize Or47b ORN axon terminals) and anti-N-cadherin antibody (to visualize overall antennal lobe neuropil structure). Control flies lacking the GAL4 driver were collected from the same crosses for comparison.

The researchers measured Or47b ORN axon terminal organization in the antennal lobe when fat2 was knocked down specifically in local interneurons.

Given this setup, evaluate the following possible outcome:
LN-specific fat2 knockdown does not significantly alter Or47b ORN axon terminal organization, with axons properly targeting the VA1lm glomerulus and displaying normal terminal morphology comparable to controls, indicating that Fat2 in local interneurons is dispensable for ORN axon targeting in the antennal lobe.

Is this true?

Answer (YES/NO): YES